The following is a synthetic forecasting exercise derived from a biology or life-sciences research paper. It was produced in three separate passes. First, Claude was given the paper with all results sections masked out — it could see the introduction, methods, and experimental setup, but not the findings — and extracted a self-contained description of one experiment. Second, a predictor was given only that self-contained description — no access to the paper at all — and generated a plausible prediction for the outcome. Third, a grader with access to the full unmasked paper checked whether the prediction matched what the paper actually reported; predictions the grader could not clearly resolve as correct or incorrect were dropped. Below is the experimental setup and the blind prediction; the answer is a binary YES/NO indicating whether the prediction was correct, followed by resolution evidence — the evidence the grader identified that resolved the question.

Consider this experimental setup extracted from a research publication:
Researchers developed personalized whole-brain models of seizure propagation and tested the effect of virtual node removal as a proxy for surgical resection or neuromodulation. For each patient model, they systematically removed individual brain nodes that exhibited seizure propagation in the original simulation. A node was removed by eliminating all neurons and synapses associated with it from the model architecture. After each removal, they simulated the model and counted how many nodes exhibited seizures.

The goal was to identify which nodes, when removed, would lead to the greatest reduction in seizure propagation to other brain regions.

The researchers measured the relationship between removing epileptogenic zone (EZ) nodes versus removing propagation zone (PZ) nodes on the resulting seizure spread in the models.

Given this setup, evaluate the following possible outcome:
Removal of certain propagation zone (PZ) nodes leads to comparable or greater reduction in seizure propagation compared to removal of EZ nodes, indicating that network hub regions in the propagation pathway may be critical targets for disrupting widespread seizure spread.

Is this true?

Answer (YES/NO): NO